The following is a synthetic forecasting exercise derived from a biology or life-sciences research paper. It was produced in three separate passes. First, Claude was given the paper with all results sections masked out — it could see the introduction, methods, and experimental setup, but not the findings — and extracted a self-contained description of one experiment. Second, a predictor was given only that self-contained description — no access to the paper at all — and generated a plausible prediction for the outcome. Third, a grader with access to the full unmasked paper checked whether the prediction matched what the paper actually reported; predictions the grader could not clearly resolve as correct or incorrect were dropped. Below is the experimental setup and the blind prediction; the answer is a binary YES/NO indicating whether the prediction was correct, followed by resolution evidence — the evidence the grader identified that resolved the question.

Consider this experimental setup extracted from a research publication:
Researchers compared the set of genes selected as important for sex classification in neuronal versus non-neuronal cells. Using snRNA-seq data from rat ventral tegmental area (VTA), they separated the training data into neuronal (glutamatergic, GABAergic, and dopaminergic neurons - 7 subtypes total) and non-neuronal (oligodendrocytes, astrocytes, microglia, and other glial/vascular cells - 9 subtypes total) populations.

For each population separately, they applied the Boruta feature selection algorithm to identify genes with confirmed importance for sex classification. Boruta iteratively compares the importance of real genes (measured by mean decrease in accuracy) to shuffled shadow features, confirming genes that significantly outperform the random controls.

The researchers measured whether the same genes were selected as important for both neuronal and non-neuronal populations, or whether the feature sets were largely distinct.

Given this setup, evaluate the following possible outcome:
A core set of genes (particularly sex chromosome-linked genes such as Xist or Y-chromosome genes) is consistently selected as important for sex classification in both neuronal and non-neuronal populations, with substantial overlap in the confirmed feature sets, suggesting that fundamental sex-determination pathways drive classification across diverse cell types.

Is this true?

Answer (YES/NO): NO